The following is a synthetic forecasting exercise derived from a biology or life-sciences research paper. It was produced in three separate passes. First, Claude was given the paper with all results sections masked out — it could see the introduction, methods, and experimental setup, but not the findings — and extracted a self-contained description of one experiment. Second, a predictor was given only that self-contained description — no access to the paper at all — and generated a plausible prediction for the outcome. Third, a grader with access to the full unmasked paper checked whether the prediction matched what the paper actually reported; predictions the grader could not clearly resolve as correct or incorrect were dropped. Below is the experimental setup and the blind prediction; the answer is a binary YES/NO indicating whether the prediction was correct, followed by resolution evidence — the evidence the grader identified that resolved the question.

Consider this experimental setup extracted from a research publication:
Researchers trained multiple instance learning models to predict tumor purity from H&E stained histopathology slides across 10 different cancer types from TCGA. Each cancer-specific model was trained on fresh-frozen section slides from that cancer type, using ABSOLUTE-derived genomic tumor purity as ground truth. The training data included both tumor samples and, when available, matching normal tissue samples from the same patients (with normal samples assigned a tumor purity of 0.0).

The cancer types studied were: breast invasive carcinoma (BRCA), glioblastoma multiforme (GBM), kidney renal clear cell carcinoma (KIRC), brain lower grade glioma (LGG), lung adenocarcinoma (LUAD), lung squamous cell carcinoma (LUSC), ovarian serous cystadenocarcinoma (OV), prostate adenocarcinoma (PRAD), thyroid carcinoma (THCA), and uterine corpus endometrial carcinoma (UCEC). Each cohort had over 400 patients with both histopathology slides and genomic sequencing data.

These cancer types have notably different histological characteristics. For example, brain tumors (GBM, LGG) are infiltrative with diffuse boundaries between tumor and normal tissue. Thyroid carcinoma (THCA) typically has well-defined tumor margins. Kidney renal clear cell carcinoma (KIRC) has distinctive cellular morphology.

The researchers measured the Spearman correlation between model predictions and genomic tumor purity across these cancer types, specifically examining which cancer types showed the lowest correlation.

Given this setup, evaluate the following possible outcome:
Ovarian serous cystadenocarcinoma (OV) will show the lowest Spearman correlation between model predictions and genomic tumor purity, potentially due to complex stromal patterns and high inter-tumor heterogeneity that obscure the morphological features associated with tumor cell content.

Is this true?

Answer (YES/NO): NO